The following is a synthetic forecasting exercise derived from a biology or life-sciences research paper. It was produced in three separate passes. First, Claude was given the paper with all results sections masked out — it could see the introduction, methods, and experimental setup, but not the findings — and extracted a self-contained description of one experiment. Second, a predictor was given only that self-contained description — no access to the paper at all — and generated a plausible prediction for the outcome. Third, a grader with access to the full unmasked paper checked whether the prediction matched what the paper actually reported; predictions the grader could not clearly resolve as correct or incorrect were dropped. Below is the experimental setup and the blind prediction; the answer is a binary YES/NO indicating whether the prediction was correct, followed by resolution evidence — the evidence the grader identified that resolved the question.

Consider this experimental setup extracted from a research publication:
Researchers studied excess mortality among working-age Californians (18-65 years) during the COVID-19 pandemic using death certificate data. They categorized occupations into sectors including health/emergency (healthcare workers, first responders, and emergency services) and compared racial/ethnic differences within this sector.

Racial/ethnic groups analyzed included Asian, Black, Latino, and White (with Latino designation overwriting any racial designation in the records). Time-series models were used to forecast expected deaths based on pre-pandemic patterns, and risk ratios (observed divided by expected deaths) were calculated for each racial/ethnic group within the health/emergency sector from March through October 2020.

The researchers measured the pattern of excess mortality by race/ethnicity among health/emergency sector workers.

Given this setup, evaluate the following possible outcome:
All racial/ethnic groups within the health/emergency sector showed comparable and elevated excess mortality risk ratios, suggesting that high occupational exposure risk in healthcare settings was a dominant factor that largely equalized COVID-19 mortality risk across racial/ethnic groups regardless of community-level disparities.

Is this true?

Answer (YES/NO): NO